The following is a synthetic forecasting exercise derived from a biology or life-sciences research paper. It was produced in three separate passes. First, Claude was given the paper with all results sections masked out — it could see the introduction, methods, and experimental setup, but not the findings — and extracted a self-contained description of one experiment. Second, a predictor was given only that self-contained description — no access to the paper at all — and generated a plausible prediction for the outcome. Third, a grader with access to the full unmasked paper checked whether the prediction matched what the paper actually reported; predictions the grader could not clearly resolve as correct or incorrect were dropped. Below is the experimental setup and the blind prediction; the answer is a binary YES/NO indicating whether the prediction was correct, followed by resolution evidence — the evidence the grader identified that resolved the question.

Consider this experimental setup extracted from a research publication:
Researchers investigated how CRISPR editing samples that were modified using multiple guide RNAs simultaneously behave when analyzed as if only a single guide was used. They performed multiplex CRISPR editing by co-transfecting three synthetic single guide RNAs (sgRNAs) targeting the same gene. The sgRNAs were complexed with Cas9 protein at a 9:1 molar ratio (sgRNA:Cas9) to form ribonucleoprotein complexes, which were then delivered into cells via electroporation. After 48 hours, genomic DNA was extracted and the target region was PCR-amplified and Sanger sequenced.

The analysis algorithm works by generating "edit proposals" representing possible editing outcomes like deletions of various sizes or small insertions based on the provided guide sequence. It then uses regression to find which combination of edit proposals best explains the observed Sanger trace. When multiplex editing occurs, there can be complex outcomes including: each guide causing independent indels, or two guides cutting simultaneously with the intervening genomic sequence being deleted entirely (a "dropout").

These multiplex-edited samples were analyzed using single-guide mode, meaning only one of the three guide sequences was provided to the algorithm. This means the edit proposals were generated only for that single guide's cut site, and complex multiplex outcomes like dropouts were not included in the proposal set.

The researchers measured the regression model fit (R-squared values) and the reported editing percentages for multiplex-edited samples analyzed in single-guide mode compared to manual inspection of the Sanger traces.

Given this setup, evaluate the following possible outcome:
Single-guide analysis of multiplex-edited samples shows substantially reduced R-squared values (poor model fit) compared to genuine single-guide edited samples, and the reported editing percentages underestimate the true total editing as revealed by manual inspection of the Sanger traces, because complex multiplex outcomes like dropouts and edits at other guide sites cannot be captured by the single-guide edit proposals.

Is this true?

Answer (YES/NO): YES